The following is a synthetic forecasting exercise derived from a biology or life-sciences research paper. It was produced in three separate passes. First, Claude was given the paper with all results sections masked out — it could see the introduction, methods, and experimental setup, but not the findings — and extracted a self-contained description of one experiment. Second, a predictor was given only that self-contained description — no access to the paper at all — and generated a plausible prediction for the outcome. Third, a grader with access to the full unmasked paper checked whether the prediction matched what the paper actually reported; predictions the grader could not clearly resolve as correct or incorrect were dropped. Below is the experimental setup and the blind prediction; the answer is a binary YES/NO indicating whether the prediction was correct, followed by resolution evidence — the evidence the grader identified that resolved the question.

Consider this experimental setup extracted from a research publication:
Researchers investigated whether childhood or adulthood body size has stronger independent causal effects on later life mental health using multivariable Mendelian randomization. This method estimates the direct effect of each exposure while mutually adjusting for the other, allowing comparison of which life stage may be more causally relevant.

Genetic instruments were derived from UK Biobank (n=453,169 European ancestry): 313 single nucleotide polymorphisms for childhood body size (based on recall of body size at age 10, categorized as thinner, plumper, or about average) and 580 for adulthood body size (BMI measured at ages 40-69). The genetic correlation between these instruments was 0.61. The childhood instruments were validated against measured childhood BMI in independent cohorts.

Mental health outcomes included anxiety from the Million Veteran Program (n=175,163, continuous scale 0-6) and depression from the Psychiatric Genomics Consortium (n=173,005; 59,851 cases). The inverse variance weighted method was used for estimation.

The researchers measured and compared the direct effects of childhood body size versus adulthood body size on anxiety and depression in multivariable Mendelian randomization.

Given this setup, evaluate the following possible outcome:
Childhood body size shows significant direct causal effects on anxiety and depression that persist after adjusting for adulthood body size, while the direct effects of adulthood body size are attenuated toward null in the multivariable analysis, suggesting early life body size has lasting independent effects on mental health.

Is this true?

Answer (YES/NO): NO